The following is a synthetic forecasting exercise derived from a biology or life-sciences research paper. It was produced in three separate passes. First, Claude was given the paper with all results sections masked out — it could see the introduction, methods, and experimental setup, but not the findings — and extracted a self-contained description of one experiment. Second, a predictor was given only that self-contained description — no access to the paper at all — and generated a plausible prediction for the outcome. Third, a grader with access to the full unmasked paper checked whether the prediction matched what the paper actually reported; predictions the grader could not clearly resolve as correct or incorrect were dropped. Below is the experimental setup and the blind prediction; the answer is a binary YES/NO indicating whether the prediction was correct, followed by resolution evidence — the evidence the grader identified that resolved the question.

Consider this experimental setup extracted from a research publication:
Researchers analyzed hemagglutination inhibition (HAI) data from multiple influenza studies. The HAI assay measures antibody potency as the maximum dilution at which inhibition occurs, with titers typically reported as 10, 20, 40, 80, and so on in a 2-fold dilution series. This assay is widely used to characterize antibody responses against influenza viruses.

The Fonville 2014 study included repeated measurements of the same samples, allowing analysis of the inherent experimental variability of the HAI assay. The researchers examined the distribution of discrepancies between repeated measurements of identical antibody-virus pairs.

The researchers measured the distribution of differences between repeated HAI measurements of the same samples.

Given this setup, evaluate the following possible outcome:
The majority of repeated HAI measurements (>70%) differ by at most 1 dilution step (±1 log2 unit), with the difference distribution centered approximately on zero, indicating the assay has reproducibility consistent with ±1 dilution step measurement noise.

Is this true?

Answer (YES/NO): YES